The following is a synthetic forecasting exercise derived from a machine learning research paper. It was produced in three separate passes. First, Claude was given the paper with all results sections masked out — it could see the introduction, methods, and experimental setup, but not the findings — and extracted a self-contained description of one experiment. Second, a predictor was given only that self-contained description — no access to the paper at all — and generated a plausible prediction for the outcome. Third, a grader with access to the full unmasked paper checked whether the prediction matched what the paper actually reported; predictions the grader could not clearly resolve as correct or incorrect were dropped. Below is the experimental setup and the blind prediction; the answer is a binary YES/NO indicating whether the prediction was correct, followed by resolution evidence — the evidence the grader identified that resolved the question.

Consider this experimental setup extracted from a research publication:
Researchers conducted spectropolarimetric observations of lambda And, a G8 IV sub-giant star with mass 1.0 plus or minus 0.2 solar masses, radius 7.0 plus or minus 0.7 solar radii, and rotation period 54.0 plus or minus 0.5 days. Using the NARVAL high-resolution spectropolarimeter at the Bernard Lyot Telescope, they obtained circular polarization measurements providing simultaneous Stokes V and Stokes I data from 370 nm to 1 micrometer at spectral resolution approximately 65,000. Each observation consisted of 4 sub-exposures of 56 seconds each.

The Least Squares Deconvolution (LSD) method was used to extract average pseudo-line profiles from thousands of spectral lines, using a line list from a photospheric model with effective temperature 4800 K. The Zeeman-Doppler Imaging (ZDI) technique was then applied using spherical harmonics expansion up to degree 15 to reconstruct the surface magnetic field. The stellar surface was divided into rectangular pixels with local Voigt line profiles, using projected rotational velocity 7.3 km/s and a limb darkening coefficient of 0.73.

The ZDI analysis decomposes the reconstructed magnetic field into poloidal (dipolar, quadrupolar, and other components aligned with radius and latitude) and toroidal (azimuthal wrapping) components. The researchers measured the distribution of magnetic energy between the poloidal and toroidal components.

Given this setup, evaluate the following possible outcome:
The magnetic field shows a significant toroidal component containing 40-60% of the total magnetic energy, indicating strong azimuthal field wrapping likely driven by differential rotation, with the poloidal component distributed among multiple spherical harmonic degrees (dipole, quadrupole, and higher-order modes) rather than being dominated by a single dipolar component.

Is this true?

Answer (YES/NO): NO